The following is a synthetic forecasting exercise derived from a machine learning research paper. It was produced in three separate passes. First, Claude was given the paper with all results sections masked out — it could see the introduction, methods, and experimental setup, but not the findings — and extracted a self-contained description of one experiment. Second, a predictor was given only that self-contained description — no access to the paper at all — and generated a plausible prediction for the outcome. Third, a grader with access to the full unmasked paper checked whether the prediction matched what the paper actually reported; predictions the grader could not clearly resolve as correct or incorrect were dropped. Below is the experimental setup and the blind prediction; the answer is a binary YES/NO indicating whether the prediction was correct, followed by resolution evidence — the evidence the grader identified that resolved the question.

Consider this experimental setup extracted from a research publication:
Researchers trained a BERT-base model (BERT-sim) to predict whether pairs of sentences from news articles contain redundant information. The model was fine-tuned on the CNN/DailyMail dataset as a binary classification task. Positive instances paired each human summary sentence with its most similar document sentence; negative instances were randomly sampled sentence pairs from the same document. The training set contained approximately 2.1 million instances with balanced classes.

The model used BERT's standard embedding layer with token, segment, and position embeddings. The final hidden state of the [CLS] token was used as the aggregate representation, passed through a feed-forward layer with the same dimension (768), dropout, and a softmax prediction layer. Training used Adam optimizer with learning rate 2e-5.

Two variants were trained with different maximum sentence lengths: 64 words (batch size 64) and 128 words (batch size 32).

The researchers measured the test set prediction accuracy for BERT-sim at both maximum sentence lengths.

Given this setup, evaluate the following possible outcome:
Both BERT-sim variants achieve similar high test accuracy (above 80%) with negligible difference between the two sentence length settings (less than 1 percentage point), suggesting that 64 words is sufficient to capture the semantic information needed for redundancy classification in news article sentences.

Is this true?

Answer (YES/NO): YES